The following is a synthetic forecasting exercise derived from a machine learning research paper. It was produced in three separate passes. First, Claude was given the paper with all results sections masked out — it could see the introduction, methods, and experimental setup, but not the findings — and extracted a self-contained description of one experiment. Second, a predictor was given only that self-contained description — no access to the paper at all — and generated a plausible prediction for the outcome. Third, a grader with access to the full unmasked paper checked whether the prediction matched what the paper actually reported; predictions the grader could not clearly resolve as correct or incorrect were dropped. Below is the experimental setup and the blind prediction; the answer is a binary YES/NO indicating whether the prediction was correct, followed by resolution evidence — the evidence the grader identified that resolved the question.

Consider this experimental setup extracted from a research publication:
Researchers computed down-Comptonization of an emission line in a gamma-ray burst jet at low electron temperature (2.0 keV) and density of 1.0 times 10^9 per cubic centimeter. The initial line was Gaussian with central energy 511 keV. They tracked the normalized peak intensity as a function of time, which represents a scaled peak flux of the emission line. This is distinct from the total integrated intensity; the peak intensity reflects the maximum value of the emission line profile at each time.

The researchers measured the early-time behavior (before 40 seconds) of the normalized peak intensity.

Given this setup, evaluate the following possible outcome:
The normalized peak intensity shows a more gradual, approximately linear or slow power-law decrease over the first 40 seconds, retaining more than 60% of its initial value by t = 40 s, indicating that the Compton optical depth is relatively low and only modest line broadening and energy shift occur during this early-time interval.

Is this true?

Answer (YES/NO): NO